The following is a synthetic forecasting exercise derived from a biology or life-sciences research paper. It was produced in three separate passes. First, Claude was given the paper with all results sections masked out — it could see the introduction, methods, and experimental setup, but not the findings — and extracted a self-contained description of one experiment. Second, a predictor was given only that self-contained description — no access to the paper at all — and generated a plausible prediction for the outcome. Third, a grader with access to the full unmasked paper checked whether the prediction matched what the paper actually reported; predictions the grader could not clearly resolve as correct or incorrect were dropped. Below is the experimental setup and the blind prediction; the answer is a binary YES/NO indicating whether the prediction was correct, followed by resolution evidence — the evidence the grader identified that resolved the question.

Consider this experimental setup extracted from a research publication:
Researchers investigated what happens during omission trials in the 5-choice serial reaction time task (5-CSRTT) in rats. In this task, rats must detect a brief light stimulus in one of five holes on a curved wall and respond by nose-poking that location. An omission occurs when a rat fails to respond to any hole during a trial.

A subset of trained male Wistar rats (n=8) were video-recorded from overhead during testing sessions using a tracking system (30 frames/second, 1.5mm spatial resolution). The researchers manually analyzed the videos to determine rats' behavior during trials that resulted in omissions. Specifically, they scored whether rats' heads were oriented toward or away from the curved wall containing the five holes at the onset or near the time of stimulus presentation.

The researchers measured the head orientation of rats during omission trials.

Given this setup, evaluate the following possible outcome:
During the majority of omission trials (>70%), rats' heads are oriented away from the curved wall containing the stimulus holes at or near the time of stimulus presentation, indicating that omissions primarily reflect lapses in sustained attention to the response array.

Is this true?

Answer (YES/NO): NO